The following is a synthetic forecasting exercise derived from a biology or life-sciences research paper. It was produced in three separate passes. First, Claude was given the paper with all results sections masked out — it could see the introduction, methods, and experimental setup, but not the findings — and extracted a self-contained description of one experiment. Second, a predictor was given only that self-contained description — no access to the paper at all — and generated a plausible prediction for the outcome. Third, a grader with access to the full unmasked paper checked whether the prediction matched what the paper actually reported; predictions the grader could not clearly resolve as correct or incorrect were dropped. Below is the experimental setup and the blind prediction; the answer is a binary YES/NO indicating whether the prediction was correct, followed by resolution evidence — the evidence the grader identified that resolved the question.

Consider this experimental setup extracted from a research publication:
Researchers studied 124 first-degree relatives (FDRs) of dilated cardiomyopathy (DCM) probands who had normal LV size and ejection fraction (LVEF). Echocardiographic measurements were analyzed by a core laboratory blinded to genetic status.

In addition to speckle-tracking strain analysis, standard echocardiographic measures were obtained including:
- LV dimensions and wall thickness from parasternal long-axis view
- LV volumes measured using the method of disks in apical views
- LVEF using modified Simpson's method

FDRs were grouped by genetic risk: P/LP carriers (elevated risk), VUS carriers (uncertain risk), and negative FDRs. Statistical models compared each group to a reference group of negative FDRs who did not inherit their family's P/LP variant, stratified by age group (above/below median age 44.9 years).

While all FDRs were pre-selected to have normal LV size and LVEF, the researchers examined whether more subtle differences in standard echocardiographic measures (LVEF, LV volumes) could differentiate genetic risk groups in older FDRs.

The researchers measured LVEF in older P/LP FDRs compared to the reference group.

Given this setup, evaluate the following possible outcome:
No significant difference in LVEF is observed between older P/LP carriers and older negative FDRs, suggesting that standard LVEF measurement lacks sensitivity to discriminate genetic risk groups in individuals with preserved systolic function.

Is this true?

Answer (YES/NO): YES